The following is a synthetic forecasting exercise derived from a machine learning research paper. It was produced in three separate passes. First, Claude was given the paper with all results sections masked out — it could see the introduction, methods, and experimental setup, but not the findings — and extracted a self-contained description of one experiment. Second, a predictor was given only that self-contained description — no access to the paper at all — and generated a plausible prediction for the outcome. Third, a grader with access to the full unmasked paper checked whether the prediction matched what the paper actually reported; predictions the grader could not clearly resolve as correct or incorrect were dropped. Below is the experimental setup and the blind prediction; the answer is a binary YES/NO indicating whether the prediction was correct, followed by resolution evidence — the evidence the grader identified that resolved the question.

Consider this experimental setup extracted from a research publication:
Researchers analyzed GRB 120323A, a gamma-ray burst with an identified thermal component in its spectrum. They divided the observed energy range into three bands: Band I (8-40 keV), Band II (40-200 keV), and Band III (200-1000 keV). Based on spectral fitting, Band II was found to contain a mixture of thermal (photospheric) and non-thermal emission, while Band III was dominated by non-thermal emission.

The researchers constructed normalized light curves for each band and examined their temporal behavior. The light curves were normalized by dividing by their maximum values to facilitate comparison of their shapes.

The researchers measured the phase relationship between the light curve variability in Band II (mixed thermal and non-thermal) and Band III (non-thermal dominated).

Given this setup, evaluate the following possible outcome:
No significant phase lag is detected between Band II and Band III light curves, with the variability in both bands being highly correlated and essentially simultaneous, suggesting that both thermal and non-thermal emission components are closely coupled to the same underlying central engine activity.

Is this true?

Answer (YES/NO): NO